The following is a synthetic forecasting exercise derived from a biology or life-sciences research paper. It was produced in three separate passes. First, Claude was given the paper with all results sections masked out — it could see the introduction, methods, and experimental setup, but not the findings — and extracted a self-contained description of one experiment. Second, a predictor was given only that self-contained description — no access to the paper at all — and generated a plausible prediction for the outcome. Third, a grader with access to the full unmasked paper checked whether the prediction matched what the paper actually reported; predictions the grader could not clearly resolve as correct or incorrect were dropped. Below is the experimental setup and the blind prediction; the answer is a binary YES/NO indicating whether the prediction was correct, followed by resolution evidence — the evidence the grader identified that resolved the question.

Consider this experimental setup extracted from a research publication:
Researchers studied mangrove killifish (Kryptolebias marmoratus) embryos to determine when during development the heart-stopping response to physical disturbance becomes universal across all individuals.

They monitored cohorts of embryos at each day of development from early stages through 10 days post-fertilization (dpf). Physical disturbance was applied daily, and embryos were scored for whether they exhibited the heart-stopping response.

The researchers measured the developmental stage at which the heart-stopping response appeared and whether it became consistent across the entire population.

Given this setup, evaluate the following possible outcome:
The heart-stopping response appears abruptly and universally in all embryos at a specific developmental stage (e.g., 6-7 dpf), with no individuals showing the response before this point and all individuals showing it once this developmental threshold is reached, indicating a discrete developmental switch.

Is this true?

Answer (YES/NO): NO